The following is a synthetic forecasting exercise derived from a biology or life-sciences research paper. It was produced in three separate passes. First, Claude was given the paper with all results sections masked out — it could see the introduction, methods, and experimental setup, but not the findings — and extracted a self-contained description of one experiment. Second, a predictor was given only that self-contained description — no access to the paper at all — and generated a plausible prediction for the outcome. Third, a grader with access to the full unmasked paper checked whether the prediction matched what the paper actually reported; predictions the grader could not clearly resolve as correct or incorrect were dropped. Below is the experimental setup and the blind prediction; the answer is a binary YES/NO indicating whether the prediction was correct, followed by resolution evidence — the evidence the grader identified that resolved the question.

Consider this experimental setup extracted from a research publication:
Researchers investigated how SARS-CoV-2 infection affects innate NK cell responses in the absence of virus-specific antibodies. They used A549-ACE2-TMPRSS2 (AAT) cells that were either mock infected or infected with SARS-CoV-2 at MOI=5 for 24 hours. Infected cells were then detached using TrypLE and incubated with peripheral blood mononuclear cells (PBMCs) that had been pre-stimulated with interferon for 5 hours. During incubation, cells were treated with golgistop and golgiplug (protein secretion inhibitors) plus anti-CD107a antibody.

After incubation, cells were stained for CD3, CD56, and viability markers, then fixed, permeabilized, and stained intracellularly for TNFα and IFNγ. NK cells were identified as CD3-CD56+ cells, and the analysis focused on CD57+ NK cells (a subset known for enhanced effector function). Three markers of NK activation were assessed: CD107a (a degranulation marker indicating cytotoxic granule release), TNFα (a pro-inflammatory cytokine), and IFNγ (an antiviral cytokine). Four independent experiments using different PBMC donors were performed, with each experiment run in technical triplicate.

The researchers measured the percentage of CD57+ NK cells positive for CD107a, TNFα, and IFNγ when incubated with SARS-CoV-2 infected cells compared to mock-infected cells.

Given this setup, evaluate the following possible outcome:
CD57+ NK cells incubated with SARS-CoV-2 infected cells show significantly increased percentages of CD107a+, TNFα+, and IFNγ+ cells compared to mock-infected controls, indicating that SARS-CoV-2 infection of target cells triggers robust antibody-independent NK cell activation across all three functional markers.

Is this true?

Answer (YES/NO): NO